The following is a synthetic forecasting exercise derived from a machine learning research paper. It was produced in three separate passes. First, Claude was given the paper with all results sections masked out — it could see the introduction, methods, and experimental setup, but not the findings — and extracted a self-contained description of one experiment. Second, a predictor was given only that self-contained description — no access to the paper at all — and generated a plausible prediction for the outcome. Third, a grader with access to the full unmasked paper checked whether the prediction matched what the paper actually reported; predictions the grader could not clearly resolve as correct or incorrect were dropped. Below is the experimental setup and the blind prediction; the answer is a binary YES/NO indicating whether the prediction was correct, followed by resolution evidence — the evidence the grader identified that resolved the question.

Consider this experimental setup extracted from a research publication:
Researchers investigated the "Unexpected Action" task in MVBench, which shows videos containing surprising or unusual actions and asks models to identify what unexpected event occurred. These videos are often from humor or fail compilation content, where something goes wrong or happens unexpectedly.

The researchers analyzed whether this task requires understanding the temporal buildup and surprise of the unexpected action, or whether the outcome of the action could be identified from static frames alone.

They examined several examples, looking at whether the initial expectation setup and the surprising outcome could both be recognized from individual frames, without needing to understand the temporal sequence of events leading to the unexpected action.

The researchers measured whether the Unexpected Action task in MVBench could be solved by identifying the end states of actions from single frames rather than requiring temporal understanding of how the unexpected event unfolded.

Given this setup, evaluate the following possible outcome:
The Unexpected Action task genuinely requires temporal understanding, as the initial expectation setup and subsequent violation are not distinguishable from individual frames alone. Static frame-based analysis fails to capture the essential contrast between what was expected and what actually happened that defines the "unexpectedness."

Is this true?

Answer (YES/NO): NO